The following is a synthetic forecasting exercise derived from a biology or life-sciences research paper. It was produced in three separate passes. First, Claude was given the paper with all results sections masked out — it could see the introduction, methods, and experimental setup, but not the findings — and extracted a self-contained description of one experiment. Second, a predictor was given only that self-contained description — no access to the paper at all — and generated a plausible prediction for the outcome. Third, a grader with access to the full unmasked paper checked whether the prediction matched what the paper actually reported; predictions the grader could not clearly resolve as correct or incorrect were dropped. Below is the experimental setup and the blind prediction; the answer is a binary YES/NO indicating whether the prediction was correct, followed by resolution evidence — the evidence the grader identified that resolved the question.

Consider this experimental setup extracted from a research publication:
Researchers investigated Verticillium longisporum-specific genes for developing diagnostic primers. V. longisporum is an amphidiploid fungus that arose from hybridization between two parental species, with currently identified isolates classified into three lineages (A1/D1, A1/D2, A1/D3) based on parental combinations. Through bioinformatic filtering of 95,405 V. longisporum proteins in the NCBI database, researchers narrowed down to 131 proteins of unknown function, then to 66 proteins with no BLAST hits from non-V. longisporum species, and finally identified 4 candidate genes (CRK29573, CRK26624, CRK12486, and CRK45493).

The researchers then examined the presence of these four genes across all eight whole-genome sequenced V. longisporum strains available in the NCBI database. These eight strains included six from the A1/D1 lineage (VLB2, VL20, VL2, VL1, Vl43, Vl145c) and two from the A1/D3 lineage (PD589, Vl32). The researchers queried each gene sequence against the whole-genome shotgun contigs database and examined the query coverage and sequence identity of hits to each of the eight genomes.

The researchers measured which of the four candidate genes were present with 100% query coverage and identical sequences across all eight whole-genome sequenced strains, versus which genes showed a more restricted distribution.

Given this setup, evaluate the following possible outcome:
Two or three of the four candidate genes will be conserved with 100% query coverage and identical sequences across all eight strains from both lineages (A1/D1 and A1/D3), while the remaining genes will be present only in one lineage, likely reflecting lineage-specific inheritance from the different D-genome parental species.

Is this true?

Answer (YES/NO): YES